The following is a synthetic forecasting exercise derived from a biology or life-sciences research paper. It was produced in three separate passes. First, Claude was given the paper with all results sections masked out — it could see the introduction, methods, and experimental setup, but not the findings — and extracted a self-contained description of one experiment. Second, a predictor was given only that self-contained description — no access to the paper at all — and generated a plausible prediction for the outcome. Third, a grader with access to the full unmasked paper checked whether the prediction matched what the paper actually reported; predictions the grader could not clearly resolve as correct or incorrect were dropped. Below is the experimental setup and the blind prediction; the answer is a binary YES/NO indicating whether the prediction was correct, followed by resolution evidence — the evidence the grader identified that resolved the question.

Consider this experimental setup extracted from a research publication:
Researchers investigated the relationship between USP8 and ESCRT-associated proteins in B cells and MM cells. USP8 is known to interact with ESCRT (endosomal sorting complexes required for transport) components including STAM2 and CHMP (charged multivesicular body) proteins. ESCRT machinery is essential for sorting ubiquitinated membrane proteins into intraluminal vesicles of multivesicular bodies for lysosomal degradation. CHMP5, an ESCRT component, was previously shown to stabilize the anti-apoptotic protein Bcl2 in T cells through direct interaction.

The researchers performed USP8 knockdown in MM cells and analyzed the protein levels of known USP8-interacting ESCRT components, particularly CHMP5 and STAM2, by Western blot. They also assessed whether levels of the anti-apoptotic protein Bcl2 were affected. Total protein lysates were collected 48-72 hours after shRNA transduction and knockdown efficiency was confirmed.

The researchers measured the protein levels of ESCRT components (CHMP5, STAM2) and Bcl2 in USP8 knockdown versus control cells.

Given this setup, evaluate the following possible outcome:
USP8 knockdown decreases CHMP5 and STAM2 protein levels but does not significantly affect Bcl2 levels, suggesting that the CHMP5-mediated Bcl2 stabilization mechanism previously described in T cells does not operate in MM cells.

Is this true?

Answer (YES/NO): NO